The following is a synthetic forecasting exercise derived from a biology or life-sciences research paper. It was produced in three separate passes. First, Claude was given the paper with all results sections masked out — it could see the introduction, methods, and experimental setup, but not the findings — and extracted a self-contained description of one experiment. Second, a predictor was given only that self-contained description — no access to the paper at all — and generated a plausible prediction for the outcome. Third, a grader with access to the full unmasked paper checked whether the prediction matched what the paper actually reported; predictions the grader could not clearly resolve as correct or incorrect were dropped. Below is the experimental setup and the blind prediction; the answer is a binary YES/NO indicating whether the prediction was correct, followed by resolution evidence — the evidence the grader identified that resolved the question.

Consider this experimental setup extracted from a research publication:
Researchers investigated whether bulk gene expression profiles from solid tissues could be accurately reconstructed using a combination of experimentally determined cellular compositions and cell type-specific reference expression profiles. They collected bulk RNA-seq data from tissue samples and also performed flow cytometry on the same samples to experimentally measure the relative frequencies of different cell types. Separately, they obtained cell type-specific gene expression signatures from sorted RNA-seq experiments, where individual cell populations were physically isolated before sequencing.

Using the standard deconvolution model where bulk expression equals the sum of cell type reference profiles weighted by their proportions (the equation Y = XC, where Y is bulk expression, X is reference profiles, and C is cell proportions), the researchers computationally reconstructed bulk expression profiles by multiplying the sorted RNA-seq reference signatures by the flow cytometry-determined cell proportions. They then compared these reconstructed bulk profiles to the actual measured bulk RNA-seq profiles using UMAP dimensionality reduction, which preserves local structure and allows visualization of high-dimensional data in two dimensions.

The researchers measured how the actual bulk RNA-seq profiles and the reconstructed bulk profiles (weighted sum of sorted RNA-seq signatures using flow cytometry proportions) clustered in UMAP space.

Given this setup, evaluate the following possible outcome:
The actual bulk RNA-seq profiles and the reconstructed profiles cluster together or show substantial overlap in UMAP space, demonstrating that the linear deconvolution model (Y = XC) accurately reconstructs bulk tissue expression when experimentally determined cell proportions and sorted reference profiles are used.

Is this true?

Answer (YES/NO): NO